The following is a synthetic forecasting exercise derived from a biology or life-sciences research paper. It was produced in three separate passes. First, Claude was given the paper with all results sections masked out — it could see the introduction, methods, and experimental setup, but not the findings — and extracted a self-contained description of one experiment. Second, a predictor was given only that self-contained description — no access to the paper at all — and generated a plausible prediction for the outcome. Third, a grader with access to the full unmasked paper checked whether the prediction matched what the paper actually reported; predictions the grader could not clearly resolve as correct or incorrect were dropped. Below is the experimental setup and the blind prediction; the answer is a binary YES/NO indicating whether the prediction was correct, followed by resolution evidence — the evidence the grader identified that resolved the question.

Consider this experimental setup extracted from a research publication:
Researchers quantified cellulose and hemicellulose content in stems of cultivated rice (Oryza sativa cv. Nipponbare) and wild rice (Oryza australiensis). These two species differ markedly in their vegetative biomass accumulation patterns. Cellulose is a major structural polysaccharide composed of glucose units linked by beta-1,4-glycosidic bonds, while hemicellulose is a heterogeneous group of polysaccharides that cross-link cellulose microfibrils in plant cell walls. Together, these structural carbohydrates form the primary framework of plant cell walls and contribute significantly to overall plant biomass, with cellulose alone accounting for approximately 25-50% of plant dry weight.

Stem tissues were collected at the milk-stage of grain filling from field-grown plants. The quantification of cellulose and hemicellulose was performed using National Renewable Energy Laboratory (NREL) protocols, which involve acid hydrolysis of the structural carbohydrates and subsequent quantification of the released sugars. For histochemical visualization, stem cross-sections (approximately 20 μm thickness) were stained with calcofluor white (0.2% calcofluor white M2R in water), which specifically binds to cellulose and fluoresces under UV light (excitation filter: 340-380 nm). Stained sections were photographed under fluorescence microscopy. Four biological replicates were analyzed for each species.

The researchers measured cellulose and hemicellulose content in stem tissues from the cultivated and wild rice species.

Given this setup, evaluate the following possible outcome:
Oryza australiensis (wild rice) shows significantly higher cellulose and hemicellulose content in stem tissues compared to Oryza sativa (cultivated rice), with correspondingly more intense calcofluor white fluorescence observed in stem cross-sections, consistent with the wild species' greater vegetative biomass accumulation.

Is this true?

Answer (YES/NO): YES